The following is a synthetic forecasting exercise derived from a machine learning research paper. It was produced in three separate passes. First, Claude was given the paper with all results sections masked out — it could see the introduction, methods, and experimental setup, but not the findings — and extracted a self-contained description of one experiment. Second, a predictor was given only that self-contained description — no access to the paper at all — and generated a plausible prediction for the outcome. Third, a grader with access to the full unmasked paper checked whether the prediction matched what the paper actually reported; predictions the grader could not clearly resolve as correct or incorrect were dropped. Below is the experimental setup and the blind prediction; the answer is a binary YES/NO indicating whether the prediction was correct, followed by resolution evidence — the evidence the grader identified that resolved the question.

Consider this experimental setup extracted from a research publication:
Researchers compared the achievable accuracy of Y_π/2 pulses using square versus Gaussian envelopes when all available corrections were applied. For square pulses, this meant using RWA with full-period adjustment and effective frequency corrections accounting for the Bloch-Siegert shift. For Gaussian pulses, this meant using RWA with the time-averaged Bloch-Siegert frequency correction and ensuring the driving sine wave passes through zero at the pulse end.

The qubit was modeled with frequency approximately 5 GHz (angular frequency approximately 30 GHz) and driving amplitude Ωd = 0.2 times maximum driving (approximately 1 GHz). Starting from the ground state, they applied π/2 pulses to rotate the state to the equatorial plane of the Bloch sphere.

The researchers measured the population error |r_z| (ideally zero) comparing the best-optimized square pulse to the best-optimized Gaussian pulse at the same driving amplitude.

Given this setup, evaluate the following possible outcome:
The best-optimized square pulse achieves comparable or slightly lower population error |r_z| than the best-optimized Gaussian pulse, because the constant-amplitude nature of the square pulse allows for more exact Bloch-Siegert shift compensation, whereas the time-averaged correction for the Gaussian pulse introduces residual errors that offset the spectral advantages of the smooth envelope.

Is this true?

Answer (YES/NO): NO